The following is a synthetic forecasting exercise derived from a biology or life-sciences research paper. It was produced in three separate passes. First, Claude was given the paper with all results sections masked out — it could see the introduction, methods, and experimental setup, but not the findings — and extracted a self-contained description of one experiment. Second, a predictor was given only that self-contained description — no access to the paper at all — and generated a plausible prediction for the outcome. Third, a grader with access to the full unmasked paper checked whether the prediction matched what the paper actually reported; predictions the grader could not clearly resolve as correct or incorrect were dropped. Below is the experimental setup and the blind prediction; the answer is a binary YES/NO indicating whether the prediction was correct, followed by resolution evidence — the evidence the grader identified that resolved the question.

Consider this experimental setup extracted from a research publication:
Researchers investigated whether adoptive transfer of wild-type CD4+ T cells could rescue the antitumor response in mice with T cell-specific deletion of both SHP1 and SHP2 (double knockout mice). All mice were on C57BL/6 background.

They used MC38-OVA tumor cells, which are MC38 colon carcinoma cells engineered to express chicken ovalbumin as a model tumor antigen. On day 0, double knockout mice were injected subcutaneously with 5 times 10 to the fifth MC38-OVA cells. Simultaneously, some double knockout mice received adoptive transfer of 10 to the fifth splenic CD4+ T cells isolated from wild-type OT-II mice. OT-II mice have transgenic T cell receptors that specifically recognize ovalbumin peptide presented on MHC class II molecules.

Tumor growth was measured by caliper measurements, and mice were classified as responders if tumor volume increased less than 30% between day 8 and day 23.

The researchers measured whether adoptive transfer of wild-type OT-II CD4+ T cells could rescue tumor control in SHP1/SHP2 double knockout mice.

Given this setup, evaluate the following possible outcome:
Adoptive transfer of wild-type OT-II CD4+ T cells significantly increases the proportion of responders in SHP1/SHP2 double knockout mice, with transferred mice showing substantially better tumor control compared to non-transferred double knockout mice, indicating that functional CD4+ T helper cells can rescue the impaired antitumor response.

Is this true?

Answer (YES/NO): YES